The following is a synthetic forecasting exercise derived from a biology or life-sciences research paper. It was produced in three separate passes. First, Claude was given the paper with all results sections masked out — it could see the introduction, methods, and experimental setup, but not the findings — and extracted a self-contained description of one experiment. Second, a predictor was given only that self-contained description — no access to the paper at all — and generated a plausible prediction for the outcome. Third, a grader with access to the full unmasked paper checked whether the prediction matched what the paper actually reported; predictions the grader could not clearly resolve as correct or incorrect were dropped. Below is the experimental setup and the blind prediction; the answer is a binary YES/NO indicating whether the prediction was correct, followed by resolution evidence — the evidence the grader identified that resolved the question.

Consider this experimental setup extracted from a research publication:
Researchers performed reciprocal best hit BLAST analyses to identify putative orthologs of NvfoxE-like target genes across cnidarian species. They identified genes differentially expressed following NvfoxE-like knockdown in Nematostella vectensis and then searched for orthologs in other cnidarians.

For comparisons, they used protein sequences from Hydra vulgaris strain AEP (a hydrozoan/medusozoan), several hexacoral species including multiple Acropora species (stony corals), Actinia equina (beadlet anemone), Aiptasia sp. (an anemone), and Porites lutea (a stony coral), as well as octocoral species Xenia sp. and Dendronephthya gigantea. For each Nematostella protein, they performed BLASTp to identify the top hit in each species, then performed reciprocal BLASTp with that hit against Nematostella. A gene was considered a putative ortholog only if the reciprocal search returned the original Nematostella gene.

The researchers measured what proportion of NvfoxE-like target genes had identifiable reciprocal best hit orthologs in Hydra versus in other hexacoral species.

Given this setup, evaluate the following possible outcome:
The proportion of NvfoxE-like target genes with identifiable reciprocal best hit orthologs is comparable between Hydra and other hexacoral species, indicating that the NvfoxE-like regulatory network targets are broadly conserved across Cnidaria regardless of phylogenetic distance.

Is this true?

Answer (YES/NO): NO